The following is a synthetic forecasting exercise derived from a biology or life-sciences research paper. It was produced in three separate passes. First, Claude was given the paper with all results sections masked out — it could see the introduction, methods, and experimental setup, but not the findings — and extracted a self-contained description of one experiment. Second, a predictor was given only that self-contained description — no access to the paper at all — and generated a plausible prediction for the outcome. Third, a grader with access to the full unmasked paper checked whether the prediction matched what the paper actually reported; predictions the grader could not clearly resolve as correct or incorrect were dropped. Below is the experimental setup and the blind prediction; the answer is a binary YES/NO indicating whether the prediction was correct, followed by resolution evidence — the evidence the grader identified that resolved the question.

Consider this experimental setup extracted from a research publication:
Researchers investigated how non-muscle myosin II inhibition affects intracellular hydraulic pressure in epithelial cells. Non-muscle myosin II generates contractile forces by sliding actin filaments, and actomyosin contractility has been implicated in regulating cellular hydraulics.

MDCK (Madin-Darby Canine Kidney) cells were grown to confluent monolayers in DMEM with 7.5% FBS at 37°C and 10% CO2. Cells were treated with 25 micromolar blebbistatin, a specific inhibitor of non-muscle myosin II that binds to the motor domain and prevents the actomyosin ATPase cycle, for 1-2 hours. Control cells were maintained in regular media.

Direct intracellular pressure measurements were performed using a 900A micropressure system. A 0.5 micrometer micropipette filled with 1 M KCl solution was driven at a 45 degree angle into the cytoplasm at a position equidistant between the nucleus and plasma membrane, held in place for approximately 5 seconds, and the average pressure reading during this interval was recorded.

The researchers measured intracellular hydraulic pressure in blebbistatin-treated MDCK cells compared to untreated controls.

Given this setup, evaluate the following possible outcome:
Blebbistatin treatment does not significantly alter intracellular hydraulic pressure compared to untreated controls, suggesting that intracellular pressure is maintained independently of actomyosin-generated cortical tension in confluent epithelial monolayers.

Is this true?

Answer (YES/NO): NO